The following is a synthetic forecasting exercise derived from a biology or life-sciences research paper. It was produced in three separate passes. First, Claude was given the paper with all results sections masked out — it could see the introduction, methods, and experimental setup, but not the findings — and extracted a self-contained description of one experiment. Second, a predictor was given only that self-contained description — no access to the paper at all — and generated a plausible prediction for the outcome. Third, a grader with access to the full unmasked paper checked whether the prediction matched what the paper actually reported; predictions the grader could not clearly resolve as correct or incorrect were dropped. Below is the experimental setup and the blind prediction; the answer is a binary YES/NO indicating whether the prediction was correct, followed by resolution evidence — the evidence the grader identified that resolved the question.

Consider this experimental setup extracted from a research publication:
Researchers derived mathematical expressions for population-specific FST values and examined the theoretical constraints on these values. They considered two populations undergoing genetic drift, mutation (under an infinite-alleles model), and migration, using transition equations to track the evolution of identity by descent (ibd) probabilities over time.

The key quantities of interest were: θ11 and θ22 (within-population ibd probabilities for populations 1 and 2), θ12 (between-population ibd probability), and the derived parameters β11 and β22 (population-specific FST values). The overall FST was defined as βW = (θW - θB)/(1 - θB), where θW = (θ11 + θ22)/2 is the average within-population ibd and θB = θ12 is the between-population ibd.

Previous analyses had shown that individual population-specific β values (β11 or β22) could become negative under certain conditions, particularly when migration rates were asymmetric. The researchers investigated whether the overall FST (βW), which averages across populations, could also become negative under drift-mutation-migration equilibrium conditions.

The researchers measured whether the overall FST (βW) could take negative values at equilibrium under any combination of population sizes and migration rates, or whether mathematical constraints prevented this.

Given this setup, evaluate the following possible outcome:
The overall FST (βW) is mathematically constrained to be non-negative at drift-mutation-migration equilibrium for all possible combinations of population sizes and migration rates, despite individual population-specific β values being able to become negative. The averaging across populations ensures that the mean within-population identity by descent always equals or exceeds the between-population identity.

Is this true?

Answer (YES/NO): YES